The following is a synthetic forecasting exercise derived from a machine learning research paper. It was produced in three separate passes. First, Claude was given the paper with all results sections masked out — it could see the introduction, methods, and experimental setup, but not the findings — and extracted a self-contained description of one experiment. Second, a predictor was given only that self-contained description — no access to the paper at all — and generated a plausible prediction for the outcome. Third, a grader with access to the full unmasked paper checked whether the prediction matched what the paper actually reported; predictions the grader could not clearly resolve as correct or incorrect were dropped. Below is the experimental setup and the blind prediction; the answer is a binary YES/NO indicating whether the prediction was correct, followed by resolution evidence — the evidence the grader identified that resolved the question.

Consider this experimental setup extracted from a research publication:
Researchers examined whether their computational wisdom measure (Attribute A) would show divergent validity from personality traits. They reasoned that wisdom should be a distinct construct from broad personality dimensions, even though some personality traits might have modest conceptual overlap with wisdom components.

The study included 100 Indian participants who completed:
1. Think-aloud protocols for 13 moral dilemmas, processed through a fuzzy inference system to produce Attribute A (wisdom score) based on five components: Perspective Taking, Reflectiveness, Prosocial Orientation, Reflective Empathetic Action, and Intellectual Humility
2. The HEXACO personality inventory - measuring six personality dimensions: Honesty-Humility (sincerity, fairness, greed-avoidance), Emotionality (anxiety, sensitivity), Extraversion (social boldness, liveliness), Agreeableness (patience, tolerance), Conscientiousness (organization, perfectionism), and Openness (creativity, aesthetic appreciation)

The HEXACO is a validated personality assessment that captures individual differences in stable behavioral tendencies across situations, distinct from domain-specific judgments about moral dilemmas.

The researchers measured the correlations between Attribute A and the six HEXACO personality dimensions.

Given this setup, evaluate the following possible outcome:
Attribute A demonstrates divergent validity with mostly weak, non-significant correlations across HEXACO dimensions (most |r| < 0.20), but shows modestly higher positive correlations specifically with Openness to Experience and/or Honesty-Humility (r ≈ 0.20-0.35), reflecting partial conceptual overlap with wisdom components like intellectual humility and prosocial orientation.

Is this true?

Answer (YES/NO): NO